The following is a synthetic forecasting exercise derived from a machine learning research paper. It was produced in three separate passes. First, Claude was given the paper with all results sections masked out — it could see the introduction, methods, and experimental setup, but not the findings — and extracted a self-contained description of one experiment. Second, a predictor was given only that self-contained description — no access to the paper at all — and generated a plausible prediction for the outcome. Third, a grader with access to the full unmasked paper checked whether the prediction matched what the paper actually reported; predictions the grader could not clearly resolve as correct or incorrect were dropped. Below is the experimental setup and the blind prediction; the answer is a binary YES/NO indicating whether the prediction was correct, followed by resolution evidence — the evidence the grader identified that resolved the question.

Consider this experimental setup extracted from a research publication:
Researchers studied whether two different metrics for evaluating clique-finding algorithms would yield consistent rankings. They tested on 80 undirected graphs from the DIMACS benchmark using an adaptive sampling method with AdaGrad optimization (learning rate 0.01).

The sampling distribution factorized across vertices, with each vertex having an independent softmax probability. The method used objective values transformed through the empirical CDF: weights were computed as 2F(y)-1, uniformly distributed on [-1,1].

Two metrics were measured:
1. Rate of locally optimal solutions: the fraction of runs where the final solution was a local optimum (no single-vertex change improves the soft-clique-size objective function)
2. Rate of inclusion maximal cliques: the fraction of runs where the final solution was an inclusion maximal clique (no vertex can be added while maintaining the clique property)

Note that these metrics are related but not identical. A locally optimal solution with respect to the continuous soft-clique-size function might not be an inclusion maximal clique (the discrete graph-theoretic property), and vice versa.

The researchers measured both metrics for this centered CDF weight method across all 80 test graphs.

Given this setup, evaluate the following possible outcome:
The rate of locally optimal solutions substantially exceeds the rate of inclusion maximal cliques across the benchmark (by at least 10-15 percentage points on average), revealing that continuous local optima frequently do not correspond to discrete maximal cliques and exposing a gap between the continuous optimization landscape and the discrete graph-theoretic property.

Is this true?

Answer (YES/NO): NO